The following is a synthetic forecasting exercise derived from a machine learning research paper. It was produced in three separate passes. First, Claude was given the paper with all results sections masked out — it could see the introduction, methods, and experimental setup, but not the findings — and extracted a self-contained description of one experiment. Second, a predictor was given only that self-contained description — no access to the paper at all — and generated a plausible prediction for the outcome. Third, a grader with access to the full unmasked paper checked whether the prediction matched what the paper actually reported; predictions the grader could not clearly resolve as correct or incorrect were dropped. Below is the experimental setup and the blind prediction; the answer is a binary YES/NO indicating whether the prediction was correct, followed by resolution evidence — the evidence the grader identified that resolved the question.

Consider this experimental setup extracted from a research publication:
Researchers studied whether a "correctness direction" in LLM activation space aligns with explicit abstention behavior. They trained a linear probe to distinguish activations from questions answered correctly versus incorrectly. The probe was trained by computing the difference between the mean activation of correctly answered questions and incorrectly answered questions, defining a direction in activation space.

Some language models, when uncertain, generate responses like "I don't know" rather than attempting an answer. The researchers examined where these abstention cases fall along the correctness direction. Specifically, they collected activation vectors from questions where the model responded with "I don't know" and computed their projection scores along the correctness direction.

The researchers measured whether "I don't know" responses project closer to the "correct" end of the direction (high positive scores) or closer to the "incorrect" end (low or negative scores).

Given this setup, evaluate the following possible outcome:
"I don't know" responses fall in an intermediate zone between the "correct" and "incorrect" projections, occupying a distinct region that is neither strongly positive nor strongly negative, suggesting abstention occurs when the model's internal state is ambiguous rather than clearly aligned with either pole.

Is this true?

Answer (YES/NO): NO